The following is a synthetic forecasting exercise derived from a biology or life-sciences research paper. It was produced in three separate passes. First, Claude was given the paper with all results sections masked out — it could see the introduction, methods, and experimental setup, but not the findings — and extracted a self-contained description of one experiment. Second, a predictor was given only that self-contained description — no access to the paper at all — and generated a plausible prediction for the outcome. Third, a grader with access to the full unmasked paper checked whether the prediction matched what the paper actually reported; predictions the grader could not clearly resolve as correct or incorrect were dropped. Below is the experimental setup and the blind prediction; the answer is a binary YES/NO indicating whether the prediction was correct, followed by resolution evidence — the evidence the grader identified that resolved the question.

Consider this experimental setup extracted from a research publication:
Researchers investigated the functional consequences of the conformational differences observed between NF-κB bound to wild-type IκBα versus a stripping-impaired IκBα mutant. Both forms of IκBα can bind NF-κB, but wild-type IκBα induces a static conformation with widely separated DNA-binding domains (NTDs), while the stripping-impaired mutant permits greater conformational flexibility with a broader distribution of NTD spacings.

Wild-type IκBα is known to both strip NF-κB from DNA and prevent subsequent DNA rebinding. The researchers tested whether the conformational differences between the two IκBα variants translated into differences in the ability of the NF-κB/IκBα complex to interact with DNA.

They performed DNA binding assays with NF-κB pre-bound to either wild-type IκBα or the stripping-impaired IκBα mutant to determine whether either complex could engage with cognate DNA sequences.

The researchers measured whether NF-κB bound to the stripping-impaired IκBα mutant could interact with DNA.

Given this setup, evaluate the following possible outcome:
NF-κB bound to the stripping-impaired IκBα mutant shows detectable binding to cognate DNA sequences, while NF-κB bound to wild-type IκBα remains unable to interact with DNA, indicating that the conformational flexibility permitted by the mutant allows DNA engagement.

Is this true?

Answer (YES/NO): YES